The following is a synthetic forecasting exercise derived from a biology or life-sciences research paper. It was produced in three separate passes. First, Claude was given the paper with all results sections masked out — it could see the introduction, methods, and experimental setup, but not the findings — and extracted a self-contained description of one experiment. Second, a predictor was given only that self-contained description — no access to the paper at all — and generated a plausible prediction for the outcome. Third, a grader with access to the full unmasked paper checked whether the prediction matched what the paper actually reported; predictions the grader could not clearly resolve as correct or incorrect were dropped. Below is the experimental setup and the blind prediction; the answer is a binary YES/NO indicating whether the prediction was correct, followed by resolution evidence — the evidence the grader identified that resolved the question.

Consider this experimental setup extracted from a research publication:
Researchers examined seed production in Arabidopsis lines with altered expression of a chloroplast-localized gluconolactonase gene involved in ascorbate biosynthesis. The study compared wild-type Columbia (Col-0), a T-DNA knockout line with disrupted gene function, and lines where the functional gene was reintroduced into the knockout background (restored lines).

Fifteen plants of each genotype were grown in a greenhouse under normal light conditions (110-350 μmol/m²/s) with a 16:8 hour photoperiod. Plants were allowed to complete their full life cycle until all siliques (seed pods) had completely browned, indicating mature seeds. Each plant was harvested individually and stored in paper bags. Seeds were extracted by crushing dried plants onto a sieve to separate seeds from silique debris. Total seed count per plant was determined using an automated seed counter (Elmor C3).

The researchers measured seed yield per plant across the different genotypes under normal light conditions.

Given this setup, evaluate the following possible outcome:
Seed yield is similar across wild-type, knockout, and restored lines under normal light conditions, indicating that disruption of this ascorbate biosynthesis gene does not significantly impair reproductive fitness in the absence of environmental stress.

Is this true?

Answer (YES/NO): NO